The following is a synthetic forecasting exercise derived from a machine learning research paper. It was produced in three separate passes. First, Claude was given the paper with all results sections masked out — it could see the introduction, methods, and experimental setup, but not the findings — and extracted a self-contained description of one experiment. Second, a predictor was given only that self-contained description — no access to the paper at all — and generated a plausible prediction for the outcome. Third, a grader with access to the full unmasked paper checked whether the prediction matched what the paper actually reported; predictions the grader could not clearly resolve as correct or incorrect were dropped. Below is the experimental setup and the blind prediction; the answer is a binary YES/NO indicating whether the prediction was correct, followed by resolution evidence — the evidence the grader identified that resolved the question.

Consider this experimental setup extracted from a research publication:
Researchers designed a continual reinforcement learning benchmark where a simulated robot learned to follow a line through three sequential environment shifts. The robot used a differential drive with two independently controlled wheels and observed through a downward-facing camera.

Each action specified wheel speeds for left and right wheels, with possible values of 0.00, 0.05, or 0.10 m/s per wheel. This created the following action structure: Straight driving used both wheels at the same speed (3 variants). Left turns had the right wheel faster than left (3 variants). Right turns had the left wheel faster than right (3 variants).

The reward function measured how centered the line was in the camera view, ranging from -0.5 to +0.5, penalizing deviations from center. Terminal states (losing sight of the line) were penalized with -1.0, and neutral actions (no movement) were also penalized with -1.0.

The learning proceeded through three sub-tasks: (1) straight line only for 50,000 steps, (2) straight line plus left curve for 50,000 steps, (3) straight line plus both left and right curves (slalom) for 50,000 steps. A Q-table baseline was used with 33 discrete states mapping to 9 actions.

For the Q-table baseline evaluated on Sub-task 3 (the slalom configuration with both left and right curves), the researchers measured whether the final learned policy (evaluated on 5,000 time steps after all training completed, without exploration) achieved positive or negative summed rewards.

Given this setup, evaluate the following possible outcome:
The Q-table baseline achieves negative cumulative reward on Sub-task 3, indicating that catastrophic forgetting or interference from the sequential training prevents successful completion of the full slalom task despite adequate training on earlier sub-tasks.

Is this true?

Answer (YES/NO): NO